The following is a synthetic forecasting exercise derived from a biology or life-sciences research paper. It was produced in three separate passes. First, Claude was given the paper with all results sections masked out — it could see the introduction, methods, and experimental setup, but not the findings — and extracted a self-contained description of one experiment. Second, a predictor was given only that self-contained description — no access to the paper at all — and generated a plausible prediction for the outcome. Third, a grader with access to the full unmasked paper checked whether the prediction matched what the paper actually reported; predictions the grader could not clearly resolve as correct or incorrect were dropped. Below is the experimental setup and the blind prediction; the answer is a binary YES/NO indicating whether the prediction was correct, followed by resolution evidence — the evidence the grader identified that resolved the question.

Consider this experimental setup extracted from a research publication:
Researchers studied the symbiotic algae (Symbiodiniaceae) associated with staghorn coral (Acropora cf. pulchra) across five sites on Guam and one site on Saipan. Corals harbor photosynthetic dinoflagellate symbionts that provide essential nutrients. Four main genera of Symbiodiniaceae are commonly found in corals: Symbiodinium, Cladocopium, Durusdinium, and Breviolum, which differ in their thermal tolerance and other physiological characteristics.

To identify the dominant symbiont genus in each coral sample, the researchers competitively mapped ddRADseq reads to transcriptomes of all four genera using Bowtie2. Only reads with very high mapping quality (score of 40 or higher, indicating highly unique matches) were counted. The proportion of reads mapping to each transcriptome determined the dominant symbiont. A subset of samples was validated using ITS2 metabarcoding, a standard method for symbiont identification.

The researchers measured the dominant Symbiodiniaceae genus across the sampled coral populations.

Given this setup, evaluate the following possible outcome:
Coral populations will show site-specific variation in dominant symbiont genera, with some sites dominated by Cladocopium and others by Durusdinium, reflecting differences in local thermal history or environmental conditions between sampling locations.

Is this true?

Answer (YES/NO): YES